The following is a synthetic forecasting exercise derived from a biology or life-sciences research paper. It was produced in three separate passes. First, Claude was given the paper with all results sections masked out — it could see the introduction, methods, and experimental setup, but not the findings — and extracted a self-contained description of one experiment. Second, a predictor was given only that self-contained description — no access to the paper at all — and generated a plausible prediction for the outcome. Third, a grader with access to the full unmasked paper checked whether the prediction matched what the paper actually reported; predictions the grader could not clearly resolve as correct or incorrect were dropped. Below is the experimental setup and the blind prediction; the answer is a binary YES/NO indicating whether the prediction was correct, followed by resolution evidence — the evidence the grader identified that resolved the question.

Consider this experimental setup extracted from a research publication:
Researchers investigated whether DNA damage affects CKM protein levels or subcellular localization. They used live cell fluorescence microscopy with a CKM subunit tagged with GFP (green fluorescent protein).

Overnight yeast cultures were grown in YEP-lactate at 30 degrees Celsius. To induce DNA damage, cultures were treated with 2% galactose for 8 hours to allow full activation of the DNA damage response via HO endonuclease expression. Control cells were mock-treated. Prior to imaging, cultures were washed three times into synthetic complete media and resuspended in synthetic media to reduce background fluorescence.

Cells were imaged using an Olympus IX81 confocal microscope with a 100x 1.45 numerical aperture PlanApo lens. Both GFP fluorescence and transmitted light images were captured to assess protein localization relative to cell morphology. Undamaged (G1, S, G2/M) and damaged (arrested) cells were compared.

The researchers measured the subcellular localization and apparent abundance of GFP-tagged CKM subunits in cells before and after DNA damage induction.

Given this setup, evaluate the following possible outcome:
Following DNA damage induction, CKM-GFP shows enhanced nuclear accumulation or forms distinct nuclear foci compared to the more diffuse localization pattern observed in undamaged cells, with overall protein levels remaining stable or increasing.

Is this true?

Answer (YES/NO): YES